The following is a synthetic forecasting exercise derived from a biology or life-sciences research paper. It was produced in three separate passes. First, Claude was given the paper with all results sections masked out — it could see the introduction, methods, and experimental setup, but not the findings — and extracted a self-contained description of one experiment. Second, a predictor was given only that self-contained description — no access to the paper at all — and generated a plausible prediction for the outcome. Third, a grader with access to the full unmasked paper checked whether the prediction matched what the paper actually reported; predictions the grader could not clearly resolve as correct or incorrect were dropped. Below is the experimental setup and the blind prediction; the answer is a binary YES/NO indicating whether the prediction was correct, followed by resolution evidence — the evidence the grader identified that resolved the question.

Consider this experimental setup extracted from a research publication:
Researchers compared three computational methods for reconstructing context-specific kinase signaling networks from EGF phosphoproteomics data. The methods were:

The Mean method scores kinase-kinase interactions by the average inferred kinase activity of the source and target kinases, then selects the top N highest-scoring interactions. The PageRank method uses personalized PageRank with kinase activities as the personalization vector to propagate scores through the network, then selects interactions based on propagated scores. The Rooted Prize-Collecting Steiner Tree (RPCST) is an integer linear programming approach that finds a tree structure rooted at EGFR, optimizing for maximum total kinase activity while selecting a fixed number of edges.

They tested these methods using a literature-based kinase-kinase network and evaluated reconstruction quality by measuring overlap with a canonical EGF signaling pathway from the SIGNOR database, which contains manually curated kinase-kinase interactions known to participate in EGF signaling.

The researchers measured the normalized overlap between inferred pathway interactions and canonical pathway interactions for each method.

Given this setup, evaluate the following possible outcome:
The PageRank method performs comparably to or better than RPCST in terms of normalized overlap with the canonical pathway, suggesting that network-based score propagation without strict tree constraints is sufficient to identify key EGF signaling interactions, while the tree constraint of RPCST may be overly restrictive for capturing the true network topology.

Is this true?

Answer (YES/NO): YES